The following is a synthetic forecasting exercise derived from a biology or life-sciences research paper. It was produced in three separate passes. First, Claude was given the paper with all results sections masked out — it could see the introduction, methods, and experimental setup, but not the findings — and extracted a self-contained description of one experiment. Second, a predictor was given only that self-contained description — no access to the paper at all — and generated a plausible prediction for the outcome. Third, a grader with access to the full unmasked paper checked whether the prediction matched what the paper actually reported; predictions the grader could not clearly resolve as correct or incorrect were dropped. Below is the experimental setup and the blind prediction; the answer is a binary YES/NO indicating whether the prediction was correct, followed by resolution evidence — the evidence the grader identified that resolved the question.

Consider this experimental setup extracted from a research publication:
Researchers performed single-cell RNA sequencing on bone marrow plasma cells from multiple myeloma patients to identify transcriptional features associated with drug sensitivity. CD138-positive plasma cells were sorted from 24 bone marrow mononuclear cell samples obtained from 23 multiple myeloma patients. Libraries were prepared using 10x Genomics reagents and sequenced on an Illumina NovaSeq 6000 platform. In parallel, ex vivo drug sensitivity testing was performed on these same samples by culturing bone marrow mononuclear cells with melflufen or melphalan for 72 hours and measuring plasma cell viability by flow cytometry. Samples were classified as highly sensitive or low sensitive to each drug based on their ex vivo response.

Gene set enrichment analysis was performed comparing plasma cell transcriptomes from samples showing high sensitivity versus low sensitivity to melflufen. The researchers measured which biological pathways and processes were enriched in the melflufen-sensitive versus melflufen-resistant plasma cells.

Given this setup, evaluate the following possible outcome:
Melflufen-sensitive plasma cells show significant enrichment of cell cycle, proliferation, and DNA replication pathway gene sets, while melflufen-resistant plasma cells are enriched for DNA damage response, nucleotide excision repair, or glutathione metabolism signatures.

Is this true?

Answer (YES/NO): NO